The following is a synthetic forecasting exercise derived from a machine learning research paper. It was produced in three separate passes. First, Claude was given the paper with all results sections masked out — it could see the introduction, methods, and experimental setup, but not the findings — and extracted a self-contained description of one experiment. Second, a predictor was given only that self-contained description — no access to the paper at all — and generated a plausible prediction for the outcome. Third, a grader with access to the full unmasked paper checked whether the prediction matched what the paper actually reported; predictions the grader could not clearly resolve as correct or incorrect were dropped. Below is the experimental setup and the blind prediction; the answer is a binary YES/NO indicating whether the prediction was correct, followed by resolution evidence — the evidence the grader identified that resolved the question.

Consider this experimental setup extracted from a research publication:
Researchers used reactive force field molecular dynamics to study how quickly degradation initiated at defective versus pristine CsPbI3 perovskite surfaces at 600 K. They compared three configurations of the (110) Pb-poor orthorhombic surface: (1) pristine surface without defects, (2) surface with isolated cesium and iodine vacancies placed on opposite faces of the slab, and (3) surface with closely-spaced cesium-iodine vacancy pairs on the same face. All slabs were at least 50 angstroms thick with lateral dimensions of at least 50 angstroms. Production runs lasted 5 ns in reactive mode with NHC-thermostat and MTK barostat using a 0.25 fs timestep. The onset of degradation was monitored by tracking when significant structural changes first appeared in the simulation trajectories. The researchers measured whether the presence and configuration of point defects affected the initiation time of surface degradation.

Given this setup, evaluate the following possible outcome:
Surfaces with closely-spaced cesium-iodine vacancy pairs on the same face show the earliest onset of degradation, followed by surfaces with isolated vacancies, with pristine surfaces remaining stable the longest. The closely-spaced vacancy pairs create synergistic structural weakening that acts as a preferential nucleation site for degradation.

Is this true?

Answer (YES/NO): YES